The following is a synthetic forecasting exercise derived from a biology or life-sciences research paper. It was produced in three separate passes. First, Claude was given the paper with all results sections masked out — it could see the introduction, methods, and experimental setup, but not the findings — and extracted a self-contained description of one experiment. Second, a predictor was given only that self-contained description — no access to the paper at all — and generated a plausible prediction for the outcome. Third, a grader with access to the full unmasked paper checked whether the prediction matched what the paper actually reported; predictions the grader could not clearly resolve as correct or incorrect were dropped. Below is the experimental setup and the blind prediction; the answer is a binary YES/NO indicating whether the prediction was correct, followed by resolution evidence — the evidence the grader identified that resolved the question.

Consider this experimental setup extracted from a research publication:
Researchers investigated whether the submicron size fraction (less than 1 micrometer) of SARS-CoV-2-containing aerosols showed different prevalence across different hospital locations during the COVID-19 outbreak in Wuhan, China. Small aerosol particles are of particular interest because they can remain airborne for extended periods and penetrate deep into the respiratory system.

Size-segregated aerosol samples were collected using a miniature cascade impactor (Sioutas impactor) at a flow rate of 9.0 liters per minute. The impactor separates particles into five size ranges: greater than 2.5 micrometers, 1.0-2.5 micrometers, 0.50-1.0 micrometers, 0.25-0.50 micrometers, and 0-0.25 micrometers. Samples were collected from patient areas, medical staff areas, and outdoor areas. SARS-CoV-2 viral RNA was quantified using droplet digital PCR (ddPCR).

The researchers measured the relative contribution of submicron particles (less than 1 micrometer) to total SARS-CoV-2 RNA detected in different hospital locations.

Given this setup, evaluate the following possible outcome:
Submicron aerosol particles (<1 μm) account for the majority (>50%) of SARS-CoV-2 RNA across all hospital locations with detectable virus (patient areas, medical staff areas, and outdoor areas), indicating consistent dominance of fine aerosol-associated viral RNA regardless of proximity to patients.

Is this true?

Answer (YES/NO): NO